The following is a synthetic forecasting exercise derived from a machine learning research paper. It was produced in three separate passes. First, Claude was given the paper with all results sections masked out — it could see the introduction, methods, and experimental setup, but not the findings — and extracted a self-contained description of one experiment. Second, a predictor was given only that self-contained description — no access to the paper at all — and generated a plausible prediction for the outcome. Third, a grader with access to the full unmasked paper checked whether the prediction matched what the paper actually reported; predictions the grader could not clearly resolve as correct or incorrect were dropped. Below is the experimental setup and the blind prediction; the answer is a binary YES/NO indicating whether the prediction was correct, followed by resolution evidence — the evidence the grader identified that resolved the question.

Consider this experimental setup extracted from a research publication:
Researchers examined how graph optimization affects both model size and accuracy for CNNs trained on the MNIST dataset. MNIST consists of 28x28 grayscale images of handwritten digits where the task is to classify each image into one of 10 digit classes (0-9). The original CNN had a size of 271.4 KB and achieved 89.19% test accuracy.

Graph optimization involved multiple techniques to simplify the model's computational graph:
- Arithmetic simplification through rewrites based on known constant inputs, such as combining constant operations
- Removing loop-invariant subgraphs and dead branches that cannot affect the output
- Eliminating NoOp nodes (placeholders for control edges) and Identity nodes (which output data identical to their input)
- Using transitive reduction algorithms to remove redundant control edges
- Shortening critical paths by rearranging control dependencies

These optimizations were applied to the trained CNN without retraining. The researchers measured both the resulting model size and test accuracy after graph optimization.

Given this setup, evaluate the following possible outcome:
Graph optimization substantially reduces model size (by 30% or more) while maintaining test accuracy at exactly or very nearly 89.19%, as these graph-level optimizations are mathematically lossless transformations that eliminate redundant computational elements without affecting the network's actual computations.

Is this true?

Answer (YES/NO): YES